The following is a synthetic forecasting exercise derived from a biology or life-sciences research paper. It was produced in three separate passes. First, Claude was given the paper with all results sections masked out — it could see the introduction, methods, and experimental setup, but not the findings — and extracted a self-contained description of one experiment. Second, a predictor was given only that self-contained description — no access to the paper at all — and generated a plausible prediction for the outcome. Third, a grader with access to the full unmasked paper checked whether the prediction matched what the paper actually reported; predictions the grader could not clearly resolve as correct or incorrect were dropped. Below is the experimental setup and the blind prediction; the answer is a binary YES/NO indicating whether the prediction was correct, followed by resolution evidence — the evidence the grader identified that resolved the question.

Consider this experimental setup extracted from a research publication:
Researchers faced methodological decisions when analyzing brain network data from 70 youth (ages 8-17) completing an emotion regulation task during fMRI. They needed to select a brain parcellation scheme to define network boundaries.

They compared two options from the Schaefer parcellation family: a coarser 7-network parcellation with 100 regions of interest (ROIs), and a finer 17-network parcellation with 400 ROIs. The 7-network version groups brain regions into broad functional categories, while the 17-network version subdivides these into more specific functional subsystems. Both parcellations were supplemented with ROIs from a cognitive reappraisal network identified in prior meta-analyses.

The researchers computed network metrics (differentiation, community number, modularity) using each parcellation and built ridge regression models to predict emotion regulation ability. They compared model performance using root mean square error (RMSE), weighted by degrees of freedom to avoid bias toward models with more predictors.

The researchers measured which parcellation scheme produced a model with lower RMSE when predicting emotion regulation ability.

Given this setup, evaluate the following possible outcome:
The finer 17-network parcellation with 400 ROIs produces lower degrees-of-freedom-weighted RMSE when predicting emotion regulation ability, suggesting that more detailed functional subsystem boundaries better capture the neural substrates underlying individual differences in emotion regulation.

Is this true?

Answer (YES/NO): YES